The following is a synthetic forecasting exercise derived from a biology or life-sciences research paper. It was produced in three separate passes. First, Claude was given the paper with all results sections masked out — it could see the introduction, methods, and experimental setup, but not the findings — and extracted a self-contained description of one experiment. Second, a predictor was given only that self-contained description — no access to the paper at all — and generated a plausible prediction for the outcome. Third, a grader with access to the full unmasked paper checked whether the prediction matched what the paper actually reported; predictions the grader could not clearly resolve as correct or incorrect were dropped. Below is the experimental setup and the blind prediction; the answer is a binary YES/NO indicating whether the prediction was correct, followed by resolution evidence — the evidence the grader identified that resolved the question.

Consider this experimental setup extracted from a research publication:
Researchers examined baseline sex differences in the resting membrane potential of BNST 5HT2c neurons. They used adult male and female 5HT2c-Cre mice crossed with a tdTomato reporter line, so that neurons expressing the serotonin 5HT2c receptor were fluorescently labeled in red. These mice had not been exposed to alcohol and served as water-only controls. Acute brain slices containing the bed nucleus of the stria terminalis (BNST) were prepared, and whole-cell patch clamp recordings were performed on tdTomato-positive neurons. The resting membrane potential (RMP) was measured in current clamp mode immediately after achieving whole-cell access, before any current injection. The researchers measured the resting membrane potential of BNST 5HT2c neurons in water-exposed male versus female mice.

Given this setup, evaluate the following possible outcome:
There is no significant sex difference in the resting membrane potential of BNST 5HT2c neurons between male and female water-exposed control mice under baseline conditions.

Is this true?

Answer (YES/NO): NO